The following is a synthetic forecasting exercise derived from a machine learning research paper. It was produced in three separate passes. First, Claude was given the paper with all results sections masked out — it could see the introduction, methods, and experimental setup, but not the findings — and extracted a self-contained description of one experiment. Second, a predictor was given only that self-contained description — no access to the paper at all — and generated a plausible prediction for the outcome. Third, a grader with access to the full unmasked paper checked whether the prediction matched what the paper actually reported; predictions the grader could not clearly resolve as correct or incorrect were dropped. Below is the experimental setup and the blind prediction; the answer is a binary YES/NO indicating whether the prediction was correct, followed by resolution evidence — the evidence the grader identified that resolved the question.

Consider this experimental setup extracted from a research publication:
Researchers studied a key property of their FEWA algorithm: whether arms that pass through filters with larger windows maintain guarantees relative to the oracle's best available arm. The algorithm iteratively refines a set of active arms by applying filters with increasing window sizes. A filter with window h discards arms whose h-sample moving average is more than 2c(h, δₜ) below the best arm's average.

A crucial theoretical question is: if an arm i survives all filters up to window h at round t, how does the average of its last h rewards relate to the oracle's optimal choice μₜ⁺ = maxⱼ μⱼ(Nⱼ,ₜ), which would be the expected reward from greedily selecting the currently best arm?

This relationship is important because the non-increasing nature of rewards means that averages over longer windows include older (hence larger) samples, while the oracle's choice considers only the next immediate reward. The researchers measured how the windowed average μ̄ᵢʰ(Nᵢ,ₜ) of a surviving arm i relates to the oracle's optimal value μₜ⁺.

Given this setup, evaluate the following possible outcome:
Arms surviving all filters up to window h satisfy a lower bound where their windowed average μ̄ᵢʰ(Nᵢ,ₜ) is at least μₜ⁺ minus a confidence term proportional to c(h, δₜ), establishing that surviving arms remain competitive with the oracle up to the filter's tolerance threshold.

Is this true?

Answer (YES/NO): YES